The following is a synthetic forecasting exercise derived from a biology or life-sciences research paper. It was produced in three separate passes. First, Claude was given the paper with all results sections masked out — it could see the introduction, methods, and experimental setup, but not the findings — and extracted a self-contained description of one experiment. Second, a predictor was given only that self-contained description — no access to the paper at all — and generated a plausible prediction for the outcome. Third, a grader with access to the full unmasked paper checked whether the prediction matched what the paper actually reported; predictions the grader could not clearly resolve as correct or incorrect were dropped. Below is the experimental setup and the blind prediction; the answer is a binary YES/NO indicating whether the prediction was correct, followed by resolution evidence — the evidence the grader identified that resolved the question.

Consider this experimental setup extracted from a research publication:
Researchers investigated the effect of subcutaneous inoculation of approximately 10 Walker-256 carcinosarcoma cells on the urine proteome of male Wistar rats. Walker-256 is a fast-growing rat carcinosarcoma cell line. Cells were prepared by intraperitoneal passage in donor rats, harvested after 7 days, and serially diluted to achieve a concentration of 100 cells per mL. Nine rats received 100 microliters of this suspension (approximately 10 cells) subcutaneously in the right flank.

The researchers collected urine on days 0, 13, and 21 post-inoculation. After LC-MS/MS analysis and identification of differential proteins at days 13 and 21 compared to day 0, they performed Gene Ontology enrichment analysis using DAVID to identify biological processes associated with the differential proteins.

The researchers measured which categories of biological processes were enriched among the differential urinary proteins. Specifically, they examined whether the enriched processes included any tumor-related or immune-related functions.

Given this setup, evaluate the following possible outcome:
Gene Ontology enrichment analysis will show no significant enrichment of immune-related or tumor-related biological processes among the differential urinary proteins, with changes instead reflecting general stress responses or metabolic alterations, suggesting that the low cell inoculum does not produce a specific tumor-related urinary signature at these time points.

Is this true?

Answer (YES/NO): NO